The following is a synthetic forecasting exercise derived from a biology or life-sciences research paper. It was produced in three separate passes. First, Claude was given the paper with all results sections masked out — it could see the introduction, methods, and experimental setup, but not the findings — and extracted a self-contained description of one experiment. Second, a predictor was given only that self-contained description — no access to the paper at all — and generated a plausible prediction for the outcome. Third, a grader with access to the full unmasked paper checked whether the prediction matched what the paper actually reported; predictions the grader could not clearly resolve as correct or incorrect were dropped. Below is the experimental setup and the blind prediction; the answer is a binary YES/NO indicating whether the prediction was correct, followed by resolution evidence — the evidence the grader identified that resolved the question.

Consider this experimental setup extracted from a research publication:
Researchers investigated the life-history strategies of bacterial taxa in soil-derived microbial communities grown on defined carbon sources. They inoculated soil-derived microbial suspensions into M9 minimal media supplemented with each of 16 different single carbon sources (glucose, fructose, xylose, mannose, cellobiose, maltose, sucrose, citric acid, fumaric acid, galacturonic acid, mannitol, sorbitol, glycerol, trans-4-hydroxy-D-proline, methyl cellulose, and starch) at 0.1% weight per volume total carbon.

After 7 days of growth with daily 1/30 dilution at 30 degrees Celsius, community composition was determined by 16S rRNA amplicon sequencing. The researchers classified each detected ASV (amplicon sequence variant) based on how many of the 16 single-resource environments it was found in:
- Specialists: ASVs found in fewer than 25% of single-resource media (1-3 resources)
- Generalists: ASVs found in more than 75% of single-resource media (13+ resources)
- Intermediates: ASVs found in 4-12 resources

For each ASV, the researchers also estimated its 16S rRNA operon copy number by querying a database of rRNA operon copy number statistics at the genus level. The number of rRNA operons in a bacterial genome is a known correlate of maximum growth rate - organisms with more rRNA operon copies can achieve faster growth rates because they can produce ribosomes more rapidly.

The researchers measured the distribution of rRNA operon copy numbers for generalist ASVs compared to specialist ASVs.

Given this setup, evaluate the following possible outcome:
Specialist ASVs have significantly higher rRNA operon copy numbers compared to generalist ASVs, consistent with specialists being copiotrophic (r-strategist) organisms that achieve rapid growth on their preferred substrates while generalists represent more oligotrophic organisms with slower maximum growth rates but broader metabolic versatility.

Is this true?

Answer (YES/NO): NO